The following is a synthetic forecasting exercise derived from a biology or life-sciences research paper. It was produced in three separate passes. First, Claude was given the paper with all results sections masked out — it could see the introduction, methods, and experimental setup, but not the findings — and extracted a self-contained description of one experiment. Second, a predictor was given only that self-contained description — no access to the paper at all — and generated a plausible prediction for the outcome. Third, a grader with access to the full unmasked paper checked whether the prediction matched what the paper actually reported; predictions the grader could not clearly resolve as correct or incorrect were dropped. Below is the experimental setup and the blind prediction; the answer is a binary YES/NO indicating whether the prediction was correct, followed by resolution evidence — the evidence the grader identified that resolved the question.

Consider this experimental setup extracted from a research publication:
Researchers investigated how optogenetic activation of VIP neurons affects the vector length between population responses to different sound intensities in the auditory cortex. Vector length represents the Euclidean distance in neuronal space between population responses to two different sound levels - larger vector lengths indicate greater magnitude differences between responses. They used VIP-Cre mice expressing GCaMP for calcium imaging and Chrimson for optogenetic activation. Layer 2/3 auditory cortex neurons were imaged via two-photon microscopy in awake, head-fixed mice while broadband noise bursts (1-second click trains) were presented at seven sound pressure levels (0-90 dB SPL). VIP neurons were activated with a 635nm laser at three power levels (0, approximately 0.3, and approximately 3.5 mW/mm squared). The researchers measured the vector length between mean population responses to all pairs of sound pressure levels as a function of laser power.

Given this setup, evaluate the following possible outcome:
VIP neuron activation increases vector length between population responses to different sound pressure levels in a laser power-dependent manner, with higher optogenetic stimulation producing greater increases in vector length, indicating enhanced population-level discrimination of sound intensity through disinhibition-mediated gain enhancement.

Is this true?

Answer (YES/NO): NO